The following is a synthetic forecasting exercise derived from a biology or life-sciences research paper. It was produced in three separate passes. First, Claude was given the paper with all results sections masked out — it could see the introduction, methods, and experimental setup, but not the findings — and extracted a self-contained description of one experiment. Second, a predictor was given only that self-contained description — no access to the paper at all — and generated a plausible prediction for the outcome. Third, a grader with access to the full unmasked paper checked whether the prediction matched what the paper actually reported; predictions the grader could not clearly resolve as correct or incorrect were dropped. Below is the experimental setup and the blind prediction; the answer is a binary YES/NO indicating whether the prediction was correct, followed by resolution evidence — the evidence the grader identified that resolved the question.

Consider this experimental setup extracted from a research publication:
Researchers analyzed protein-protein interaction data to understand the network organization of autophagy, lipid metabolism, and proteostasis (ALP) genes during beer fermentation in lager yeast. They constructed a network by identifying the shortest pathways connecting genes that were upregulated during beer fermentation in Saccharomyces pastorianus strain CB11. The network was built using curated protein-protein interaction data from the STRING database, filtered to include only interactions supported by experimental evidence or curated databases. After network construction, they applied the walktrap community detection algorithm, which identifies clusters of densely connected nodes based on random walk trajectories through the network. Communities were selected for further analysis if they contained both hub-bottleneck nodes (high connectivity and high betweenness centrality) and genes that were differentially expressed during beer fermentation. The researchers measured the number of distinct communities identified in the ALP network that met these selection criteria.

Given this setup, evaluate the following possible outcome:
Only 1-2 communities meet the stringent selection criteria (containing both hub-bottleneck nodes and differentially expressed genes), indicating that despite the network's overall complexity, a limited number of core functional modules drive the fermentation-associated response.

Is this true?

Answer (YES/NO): NO